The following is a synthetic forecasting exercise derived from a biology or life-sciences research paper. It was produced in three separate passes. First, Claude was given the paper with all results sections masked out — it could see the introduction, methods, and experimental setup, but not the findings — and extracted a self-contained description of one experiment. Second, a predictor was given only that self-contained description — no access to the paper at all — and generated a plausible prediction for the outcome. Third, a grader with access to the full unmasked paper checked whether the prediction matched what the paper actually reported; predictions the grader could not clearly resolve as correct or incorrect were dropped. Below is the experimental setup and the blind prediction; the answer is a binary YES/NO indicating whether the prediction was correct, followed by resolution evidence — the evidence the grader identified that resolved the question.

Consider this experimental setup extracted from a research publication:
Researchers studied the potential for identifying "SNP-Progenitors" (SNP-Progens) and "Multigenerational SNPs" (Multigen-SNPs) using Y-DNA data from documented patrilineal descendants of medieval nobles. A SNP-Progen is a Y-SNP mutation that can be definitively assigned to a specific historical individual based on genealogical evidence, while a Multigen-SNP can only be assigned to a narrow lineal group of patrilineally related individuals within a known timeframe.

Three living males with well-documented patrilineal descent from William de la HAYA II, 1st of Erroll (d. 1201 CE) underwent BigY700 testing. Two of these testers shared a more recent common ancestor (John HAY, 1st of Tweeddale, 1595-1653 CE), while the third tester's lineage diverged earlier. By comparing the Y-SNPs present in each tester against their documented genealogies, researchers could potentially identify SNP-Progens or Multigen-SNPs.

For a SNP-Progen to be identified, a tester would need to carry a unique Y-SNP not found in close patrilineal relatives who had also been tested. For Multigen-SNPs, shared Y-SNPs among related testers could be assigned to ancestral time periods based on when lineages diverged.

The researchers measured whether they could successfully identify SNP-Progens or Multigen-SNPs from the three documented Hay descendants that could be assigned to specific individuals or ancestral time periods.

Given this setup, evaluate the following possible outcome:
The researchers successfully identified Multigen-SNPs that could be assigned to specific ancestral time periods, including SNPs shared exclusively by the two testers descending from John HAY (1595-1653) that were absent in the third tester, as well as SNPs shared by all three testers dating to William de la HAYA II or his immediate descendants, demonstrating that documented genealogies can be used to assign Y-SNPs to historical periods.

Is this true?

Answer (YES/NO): YES